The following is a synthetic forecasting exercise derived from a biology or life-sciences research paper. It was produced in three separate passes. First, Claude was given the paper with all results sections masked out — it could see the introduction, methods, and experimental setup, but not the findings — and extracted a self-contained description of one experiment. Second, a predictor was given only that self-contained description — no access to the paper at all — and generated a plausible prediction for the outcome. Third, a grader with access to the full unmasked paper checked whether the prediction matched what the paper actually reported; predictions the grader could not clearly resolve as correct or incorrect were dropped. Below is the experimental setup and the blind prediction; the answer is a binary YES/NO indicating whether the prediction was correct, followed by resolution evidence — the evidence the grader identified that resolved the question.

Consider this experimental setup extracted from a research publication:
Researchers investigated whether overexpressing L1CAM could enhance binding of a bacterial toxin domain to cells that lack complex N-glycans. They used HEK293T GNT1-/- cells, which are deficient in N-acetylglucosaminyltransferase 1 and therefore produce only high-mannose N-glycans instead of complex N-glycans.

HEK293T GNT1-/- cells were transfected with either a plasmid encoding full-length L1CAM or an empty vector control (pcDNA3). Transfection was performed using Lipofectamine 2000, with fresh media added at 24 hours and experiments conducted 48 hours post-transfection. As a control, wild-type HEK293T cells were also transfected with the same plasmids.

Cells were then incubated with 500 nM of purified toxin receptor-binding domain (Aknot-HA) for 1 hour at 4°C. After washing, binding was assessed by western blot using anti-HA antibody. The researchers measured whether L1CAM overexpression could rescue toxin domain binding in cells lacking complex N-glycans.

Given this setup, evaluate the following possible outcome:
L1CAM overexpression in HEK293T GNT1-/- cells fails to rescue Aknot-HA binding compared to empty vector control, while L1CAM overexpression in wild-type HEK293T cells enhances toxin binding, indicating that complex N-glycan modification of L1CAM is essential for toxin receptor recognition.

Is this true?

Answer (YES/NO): YES